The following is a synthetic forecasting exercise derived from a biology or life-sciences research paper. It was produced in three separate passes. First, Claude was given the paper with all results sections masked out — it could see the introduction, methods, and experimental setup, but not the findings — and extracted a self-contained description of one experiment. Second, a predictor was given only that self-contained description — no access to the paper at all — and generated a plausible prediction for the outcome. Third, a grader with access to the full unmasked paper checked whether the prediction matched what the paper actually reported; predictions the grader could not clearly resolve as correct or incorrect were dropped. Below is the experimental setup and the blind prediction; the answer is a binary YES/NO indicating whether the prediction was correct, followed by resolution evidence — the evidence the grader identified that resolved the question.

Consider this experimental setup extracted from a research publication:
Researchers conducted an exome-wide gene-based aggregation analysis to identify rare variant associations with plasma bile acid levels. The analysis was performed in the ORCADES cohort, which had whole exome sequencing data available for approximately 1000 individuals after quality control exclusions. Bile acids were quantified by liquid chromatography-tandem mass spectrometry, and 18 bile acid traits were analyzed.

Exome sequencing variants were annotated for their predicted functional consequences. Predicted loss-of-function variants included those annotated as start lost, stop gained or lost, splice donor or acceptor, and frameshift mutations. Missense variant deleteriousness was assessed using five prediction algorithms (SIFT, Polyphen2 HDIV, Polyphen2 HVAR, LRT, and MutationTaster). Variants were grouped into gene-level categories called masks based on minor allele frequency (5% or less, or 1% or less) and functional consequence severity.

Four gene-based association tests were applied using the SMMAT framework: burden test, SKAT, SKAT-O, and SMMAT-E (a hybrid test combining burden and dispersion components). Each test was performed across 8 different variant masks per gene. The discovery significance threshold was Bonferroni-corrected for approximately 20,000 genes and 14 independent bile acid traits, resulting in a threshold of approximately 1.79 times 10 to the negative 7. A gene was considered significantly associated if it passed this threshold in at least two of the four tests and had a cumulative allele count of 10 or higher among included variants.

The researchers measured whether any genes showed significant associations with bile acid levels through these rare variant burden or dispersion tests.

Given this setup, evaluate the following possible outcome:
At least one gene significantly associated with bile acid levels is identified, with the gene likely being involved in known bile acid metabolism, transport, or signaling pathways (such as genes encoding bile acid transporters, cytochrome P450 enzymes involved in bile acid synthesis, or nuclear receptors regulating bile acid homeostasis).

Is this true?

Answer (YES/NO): NO